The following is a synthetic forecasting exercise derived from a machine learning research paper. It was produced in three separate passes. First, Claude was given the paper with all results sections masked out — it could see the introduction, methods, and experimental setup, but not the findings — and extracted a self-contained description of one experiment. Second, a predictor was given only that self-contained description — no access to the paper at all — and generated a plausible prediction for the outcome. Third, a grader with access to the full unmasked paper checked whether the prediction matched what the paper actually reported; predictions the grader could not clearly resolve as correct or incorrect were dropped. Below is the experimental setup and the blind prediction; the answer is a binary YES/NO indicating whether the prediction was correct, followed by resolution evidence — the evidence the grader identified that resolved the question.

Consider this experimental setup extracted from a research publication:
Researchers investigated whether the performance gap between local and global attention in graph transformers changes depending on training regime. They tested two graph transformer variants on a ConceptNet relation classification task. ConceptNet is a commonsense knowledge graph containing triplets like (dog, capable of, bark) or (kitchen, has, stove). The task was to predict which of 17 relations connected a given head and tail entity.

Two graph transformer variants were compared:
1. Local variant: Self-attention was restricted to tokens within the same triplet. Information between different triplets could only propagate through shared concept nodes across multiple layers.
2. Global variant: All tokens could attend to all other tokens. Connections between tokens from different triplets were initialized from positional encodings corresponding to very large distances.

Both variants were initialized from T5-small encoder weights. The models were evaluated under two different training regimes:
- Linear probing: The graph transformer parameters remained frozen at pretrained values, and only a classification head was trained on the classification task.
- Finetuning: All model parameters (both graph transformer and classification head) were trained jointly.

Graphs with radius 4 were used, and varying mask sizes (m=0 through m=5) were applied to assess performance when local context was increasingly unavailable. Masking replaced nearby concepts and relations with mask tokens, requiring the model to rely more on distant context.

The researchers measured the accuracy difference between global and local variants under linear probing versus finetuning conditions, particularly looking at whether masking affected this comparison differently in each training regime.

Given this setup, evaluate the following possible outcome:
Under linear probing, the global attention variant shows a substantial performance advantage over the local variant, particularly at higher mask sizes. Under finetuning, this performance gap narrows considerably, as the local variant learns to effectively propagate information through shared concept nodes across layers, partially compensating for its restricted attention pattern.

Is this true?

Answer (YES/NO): YES